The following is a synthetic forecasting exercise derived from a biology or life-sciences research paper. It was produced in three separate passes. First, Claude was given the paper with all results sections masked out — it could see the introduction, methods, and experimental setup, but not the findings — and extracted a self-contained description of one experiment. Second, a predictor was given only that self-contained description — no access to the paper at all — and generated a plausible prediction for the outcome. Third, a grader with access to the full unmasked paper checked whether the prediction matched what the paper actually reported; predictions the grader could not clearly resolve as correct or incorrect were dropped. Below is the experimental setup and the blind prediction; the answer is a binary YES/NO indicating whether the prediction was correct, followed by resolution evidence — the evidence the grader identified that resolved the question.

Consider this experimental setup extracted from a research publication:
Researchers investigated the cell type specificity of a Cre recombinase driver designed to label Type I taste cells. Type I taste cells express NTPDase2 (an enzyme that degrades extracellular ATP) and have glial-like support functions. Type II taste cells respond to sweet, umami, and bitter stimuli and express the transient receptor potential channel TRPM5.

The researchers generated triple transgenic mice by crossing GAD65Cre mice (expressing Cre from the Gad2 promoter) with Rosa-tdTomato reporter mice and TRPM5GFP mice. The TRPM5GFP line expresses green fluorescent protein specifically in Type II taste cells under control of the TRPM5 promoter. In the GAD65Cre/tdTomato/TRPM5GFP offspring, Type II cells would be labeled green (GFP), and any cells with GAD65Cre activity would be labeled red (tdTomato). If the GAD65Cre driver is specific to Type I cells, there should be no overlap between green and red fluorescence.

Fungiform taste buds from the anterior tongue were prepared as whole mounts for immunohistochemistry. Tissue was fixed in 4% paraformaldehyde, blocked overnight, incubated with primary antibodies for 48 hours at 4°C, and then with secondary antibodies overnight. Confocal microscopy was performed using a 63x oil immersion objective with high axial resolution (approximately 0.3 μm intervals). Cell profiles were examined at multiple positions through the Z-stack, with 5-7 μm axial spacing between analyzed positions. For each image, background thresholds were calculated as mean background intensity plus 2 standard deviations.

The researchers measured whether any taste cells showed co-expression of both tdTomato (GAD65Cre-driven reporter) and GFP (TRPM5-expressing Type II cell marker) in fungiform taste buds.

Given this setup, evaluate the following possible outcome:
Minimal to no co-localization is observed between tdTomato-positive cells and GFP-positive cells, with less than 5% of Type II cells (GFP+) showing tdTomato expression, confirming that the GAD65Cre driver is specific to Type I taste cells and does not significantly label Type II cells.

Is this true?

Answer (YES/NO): NO